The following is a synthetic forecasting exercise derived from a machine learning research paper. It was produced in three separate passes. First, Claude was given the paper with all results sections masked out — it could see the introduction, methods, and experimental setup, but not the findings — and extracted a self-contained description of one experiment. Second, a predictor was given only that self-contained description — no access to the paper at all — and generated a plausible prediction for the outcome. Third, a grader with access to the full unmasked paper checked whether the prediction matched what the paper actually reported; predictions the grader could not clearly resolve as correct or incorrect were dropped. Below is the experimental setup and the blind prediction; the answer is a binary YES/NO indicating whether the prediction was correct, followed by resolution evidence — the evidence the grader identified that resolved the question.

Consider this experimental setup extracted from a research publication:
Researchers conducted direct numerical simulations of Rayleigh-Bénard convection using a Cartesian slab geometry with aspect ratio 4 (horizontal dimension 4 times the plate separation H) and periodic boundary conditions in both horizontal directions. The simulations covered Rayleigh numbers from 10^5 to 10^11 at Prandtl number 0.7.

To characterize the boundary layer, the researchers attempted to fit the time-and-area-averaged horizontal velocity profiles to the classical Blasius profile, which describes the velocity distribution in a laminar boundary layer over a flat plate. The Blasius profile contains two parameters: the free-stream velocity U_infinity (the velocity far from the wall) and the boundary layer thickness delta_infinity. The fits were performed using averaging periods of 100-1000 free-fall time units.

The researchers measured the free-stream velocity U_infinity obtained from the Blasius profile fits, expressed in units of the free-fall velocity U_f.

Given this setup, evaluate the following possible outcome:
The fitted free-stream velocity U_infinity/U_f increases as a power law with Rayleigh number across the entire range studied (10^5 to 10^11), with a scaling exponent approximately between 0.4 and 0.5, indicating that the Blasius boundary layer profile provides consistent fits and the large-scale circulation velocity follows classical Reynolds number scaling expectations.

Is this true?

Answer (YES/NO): NO